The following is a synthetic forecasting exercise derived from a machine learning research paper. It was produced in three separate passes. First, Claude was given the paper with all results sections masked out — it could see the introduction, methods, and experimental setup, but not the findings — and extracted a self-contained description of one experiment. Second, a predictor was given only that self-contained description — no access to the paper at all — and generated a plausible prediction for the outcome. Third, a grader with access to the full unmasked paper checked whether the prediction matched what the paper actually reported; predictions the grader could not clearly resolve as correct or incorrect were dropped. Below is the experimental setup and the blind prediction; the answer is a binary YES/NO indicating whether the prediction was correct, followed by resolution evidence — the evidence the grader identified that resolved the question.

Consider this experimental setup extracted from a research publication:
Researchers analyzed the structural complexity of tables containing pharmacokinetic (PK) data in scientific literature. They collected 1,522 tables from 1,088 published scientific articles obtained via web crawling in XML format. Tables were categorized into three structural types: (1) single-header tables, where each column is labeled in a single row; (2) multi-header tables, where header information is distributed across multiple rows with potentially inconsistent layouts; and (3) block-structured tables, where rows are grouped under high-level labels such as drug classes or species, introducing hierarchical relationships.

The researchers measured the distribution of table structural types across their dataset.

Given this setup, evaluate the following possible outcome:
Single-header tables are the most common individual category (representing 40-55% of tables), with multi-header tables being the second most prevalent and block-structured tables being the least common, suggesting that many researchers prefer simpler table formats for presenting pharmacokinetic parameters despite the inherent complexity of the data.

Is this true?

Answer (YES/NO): NO